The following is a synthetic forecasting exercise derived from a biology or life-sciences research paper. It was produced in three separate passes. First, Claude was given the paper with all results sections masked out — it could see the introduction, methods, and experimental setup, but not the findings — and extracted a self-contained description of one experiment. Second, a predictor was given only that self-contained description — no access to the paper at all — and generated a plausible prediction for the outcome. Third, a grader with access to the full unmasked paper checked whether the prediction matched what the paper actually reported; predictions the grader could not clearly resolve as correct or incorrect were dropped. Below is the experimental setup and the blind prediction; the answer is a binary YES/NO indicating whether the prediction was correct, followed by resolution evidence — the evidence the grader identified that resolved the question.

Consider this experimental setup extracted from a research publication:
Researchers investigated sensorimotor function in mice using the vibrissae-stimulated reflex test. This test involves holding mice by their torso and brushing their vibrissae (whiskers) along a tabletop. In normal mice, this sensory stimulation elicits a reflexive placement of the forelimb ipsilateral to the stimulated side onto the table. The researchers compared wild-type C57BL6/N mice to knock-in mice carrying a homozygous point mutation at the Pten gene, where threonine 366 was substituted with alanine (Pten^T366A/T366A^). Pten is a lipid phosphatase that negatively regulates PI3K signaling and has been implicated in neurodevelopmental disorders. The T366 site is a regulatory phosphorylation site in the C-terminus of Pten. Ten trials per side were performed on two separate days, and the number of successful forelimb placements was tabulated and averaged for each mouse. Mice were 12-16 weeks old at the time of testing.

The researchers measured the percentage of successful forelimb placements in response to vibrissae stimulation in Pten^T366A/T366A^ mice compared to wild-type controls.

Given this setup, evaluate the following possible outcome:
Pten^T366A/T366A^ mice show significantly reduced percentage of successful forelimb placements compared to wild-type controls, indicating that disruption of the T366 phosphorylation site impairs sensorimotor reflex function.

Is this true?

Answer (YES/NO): YES